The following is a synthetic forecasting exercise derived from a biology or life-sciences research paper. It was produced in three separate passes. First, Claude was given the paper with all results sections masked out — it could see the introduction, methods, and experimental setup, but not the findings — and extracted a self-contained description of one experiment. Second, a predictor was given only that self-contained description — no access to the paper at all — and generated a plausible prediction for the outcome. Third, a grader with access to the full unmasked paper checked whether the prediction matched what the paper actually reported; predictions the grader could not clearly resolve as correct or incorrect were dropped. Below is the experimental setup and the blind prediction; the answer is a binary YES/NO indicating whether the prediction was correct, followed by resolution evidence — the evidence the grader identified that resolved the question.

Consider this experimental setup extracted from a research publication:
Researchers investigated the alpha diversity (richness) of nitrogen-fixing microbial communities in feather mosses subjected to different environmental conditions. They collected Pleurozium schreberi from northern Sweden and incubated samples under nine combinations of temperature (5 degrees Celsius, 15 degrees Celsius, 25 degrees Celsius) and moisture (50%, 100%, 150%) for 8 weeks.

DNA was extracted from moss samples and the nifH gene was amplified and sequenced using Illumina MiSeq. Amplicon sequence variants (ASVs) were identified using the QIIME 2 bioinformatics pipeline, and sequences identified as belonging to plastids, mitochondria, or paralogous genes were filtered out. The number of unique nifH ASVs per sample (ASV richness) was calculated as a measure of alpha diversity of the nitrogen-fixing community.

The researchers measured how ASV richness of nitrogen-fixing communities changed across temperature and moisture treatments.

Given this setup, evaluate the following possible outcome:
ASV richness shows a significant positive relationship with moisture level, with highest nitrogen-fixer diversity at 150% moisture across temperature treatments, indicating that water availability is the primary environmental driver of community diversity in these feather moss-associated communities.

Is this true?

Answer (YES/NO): NO